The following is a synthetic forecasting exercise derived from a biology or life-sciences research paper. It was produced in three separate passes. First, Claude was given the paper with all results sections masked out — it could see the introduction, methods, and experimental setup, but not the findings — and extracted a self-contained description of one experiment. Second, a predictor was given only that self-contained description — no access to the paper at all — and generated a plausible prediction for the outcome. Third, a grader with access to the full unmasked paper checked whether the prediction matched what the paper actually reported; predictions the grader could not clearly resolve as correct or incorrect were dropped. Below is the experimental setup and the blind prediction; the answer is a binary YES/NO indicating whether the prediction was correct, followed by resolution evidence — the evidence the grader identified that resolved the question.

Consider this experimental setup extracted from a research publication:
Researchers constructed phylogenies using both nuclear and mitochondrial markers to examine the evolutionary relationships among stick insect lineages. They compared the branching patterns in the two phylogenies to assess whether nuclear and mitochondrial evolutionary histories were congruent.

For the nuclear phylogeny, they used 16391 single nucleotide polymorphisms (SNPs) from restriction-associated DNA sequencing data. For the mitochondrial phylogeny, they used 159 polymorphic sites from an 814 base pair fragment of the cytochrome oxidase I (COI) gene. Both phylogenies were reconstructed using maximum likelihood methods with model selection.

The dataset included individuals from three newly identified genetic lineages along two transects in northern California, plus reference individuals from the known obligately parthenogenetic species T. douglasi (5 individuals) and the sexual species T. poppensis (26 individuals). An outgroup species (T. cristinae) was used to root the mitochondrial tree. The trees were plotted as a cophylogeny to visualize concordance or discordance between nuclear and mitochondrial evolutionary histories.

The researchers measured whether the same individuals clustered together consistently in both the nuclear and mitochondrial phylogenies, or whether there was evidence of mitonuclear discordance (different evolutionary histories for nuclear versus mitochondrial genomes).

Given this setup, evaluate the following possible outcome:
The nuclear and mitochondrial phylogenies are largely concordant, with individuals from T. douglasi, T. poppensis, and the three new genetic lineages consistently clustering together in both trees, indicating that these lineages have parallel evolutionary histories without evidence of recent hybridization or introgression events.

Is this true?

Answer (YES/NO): NO